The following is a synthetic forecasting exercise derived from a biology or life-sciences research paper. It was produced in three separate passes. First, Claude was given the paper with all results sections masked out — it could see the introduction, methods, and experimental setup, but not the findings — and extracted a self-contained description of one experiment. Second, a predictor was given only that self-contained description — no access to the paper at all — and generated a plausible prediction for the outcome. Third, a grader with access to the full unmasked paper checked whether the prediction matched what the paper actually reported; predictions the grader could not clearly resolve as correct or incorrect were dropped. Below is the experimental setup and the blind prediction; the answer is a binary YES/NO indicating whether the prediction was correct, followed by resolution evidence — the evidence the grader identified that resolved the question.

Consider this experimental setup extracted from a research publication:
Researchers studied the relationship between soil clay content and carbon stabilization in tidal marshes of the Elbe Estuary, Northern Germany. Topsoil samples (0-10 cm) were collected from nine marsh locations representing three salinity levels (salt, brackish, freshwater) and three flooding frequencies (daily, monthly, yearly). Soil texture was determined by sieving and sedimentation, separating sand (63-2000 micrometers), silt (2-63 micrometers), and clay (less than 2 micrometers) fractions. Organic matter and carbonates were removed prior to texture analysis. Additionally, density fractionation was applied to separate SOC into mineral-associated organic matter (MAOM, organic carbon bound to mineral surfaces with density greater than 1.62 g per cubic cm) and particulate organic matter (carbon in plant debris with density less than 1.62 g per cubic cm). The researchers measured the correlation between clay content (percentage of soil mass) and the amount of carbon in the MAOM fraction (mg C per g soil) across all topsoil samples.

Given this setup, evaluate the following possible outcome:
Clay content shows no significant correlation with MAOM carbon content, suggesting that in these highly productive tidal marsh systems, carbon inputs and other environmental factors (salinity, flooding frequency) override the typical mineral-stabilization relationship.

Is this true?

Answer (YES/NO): NO